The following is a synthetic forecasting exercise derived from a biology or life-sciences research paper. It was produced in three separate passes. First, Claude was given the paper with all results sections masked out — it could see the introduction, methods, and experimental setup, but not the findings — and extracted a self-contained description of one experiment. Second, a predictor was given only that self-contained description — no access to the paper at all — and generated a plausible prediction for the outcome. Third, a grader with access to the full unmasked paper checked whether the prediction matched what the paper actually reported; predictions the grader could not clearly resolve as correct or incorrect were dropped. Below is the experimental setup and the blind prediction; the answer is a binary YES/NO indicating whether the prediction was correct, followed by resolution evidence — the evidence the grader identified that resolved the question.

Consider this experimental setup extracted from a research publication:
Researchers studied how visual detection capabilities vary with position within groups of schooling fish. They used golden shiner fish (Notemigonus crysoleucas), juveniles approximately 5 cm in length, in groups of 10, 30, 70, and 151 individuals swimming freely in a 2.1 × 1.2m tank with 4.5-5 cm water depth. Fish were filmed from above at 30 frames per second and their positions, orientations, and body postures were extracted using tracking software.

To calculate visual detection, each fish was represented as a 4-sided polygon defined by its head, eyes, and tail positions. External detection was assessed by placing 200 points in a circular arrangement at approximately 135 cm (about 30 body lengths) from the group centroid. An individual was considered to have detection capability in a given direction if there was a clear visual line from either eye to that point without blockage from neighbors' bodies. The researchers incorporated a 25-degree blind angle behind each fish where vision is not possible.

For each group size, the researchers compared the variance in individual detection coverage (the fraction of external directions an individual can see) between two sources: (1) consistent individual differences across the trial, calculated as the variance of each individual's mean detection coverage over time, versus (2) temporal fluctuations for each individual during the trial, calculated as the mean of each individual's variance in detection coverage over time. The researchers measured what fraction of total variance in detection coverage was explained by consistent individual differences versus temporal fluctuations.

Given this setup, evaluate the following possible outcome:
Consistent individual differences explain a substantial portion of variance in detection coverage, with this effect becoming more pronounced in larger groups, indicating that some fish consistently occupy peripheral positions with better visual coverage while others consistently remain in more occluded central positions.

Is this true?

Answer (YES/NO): NO